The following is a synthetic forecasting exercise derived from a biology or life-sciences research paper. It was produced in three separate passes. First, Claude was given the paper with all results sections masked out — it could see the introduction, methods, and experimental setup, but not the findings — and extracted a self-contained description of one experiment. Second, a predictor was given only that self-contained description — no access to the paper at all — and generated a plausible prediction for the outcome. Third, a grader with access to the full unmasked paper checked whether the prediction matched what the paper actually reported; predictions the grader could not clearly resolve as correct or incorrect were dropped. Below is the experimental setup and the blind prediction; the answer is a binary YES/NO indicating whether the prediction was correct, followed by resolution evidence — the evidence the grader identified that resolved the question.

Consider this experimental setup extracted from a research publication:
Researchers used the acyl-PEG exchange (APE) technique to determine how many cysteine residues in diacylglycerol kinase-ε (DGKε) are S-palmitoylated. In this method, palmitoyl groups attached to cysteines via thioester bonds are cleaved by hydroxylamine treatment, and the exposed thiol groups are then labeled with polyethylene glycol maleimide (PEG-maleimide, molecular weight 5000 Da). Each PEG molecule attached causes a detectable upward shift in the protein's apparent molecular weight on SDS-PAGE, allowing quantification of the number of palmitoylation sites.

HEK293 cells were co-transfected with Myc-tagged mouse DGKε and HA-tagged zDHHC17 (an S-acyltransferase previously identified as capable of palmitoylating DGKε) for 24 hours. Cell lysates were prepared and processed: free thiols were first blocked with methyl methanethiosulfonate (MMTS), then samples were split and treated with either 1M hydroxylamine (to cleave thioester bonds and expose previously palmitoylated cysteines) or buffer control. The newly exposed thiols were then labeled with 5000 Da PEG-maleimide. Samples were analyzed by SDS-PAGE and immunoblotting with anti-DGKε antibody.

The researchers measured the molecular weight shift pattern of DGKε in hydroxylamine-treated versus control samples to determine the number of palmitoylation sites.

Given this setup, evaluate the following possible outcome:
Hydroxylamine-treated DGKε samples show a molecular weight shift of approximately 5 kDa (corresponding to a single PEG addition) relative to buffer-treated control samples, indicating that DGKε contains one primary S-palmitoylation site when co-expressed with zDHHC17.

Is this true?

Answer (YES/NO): YES